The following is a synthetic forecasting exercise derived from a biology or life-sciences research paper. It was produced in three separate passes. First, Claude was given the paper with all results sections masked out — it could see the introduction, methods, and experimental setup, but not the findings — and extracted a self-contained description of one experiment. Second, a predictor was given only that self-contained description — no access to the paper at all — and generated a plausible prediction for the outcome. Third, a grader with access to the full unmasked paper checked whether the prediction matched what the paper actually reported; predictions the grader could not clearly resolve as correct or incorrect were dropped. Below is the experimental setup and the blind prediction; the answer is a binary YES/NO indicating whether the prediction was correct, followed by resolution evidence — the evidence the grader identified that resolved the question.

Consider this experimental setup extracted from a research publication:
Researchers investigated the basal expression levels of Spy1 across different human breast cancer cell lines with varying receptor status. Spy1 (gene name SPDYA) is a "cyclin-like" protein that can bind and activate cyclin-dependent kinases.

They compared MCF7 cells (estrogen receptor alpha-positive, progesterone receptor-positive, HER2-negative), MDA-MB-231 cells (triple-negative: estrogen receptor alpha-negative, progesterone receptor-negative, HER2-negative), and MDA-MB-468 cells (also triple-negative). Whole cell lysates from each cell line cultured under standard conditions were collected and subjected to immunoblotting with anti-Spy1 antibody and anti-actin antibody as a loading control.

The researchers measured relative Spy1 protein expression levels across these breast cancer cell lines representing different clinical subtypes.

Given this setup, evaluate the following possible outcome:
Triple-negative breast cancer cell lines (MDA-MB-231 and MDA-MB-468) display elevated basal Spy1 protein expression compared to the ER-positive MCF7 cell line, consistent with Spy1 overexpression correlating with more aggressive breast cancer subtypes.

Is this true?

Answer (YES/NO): YES